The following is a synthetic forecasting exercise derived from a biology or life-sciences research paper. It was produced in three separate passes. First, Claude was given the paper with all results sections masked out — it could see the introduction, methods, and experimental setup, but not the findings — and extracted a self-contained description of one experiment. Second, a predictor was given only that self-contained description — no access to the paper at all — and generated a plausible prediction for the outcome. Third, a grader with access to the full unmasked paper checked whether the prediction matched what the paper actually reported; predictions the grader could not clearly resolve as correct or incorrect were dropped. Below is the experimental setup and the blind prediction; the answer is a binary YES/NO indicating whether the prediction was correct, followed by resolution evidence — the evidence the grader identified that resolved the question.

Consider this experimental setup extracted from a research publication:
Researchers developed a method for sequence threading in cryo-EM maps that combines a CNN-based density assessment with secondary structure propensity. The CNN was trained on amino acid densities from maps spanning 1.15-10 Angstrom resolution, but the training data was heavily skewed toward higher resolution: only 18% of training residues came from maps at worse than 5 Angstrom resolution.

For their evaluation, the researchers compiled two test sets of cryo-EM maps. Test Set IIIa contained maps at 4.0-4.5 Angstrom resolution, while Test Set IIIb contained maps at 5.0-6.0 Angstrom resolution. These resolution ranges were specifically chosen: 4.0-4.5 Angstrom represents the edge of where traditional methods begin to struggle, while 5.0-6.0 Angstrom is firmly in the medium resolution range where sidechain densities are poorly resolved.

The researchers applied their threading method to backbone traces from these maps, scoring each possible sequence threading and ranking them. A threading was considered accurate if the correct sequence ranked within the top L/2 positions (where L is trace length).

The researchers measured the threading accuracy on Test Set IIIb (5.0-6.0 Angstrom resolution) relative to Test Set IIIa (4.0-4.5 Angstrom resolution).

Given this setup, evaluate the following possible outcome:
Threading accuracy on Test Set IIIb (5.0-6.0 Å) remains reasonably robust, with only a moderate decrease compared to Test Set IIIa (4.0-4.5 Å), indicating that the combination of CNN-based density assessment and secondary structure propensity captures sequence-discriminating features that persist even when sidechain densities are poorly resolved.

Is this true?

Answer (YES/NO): NO